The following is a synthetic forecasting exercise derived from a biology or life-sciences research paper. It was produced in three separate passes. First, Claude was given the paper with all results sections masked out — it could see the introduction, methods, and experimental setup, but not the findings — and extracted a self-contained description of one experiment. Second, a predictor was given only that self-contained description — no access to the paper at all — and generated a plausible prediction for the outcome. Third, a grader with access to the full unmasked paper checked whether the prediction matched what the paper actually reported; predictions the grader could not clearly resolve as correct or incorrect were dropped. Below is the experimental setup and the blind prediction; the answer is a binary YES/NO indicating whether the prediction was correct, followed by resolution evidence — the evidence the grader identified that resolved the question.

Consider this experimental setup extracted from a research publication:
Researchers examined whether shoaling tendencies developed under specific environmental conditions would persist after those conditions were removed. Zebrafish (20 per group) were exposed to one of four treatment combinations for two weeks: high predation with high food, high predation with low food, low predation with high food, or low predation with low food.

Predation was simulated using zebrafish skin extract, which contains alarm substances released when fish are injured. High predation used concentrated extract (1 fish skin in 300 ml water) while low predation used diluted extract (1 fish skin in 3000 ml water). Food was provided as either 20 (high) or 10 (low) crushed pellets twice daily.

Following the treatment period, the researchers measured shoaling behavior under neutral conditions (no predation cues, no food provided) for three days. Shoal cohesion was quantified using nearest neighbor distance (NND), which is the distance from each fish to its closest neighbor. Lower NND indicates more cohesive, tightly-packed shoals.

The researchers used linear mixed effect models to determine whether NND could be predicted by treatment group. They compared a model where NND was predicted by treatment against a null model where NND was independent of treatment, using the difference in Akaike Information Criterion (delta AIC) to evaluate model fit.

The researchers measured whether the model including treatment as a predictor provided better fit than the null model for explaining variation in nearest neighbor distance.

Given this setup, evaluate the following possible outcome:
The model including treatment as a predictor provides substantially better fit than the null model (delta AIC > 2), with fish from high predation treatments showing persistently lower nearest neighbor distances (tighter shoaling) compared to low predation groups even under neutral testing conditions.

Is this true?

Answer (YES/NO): NO